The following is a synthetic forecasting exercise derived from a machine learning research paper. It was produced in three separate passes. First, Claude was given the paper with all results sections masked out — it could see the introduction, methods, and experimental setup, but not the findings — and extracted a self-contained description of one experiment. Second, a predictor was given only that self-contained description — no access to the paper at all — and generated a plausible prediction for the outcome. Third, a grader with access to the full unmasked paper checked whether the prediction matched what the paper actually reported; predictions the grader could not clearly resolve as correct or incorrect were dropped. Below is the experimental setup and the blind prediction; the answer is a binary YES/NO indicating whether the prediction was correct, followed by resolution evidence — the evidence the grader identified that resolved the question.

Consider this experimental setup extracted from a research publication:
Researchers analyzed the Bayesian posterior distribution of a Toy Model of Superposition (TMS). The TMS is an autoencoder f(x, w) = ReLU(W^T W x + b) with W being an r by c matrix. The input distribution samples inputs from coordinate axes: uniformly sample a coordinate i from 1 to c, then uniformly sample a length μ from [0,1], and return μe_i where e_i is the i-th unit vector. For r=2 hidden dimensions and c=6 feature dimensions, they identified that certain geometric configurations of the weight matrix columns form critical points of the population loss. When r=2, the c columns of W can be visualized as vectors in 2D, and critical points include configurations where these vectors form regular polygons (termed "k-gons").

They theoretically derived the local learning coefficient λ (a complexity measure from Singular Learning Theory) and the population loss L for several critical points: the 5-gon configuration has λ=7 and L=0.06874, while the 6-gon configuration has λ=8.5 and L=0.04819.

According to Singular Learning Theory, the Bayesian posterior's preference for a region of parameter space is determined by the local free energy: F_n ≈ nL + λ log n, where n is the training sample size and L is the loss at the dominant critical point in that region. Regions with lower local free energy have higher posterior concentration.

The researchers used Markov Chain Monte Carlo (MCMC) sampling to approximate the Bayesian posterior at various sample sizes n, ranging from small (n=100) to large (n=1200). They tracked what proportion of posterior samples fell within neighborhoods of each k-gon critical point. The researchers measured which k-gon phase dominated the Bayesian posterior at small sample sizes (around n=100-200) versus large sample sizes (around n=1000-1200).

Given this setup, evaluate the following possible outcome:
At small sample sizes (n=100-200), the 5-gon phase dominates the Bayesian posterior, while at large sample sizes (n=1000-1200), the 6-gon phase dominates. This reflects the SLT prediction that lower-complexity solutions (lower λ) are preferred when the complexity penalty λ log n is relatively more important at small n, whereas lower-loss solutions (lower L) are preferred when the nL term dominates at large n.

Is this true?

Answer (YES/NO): YES